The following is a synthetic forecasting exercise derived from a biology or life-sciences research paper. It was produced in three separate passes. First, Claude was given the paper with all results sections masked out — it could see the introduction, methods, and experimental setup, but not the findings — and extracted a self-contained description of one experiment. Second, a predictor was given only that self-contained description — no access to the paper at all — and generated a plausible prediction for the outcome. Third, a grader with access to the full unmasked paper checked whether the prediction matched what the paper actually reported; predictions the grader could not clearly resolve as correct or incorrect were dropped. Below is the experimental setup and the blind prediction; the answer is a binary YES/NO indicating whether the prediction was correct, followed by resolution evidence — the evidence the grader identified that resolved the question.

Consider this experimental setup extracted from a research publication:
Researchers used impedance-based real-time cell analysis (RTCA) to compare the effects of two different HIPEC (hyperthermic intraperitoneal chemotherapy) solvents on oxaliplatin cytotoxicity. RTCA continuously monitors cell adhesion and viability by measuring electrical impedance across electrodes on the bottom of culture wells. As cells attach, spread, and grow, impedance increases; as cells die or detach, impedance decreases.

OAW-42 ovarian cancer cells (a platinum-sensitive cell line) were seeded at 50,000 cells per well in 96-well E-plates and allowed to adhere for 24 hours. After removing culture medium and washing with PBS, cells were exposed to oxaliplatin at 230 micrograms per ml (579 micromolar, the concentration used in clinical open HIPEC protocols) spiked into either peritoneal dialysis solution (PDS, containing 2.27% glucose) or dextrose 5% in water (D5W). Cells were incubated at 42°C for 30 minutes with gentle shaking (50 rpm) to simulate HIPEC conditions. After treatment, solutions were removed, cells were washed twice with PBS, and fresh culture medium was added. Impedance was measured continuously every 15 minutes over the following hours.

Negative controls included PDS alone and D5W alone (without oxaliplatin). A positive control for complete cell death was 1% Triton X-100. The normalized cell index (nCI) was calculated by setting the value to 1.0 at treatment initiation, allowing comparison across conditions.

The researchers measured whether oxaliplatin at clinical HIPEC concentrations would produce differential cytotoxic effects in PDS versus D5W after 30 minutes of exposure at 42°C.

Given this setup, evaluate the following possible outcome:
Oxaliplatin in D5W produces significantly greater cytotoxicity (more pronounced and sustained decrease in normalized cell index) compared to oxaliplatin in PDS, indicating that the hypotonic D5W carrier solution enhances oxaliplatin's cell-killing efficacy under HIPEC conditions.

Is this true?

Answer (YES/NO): NO